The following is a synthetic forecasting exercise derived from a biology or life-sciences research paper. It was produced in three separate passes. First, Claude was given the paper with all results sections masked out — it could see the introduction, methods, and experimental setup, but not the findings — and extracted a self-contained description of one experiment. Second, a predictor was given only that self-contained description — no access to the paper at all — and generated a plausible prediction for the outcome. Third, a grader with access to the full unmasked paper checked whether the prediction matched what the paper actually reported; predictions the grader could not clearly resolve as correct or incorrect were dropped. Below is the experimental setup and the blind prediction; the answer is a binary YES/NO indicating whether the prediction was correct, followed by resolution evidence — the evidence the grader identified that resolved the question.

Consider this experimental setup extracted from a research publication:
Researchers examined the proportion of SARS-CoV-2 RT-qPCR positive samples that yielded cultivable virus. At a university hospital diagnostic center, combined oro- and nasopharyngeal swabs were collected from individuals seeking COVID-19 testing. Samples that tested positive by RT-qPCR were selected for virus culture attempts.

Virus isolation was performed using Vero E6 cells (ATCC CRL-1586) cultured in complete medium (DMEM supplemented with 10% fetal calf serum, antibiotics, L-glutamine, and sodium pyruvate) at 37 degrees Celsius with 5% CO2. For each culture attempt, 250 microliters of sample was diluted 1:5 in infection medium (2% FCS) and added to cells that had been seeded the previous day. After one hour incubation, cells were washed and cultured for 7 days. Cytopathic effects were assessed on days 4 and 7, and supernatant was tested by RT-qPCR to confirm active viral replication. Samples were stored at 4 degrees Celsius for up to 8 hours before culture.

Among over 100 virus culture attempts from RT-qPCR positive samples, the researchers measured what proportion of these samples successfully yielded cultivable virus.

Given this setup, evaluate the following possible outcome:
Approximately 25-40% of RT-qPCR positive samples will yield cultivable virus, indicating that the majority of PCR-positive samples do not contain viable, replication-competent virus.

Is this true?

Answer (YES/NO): YES